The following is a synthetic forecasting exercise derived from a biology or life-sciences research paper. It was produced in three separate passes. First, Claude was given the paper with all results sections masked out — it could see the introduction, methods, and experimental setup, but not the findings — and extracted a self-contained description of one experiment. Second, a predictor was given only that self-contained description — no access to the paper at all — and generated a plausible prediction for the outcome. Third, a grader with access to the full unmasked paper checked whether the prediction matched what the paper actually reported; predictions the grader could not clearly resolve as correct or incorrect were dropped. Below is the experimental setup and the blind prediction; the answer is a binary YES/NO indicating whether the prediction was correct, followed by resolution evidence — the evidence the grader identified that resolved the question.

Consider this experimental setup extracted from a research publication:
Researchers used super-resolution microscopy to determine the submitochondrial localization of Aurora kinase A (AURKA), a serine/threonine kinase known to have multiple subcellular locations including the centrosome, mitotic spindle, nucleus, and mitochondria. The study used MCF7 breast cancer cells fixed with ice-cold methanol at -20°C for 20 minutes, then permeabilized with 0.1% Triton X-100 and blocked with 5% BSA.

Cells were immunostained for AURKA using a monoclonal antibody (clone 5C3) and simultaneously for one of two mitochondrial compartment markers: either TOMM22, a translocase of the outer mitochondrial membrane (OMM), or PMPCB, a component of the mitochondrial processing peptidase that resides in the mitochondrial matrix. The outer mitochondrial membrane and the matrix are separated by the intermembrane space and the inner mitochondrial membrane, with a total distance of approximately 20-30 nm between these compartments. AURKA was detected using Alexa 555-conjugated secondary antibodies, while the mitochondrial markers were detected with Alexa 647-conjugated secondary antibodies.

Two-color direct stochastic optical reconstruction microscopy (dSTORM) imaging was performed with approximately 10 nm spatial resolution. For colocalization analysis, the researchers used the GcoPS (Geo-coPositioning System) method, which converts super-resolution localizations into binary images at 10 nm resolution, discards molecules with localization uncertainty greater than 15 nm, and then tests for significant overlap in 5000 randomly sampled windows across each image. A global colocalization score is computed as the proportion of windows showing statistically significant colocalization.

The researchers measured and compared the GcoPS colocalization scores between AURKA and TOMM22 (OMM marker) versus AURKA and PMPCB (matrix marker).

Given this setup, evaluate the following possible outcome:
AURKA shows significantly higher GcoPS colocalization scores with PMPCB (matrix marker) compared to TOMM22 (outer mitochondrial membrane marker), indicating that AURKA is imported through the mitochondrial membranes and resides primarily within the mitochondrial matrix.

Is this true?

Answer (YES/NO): YES